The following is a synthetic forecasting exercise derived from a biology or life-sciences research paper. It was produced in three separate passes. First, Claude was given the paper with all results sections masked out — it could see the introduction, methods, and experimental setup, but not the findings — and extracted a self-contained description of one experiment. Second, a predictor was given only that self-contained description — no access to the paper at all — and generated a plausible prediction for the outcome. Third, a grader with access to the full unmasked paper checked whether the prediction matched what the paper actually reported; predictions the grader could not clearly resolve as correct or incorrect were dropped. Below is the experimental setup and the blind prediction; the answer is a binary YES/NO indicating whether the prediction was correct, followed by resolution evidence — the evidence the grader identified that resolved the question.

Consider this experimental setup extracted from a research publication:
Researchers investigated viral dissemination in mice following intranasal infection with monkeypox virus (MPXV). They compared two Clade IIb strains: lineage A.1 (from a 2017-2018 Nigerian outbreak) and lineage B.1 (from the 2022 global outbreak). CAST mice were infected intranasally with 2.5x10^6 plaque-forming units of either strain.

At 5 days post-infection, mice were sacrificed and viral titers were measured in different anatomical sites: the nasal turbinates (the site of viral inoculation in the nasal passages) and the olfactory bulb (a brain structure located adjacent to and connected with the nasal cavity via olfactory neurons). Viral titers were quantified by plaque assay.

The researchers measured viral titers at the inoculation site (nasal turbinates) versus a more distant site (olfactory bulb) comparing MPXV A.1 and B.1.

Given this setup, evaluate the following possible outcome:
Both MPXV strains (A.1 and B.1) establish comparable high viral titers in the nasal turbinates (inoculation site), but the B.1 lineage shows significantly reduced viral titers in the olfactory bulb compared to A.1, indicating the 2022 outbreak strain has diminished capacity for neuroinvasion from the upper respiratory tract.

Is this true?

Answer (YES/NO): YES